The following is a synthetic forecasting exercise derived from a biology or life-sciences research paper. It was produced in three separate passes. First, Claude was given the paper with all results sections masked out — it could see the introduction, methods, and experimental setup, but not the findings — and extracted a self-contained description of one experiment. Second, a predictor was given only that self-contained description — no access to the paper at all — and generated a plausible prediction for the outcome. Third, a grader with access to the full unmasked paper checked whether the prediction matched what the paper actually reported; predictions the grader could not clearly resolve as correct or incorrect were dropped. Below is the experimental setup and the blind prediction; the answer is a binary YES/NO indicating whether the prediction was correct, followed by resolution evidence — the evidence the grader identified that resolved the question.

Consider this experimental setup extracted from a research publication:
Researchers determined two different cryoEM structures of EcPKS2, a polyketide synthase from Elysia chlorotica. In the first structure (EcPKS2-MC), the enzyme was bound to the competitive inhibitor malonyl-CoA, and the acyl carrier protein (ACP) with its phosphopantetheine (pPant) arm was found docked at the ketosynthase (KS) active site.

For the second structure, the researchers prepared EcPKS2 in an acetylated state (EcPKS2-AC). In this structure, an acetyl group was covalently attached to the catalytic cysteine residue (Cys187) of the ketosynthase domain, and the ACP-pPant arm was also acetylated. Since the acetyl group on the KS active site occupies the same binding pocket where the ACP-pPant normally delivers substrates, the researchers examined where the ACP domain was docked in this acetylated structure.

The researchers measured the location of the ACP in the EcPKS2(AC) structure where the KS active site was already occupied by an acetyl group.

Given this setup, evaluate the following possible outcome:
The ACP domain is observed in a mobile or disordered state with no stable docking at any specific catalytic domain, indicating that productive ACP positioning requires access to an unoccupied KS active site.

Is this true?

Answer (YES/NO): NO